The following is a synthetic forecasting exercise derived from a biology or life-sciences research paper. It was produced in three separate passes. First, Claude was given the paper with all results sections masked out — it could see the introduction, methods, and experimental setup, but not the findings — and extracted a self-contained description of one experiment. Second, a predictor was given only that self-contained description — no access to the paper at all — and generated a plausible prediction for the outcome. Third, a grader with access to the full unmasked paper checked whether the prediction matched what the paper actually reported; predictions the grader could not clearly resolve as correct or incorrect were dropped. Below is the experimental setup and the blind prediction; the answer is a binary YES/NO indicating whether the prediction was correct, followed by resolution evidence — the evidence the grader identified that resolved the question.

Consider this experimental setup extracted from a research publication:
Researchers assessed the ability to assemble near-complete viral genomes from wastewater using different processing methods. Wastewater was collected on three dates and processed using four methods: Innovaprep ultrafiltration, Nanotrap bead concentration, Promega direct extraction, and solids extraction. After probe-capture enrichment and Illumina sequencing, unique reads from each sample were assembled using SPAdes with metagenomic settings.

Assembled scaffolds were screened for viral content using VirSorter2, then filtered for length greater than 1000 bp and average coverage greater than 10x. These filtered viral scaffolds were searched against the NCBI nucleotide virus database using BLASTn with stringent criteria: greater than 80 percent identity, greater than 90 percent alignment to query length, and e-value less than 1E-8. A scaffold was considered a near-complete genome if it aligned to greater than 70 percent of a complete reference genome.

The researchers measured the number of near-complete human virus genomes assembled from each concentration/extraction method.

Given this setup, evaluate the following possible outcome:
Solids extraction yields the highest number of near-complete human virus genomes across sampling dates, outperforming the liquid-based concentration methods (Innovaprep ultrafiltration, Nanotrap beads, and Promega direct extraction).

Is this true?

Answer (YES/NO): NO